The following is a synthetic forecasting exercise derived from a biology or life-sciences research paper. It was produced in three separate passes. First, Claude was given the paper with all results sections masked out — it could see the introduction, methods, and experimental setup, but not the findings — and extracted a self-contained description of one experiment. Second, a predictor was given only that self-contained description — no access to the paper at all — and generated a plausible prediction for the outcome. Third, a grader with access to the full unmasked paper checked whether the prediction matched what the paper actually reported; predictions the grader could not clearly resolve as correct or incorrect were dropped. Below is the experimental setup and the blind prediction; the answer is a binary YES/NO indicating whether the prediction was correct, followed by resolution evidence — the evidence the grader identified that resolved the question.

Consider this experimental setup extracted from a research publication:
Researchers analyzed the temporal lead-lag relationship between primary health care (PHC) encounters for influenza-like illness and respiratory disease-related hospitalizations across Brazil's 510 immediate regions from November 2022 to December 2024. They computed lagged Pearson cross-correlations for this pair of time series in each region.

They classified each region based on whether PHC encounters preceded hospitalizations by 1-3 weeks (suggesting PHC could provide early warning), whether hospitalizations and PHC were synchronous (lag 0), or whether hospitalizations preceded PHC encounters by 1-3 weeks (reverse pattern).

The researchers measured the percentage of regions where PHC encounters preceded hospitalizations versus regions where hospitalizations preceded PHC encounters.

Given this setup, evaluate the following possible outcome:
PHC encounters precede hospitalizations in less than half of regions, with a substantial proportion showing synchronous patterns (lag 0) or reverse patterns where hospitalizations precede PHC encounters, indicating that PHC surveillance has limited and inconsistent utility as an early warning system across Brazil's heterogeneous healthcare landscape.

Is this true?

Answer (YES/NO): YES